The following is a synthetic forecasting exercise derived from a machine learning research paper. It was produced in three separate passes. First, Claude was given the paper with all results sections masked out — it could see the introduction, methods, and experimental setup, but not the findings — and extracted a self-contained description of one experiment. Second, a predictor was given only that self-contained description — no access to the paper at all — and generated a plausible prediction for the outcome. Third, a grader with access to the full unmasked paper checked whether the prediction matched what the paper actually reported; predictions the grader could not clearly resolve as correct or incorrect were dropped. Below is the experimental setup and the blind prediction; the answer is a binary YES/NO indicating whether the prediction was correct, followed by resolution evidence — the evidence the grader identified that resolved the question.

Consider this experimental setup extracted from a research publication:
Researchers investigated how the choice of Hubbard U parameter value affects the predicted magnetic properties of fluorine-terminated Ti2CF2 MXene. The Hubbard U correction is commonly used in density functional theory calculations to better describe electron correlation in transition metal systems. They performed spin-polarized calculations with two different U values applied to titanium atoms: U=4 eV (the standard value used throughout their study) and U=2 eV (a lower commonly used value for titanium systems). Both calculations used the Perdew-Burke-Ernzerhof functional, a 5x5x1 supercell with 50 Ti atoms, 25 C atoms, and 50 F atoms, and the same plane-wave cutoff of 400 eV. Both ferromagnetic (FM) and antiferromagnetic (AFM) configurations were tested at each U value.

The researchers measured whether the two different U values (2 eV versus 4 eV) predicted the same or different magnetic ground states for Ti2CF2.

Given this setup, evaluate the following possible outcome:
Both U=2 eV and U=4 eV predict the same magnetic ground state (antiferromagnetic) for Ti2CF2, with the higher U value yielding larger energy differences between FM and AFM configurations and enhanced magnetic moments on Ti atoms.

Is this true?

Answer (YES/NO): NO